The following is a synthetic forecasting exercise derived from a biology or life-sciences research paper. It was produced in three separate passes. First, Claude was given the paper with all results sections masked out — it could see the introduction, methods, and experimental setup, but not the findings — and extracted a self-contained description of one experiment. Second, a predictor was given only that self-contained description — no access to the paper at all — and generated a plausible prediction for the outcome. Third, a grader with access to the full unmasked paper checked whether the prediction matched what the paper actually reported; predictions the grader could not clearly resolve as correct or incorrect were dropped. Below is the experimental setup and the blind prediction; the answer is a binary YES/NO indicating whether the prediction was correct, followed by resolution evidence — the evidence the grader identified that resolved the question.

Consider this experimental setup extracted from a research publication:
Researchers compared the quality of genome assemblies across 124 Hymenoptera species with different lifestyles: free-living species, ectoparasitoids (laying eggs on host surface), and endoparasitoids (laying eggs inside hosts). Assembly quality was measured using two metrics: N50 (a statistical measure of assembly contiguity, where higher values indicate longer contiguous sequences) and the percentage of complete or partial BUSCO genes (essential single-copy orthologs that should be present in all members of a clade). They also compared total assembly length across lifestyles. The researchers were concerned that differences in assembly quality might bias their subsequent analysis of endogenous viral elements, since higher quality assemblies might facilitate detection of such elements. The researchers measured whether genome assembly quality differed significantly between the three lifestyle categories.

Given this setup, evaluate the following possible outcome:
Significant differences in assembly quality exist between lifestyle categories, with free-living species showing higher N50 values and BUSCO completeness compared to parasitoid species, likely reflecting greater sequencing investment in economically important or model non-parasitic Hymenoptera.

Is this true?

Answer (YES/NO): YES